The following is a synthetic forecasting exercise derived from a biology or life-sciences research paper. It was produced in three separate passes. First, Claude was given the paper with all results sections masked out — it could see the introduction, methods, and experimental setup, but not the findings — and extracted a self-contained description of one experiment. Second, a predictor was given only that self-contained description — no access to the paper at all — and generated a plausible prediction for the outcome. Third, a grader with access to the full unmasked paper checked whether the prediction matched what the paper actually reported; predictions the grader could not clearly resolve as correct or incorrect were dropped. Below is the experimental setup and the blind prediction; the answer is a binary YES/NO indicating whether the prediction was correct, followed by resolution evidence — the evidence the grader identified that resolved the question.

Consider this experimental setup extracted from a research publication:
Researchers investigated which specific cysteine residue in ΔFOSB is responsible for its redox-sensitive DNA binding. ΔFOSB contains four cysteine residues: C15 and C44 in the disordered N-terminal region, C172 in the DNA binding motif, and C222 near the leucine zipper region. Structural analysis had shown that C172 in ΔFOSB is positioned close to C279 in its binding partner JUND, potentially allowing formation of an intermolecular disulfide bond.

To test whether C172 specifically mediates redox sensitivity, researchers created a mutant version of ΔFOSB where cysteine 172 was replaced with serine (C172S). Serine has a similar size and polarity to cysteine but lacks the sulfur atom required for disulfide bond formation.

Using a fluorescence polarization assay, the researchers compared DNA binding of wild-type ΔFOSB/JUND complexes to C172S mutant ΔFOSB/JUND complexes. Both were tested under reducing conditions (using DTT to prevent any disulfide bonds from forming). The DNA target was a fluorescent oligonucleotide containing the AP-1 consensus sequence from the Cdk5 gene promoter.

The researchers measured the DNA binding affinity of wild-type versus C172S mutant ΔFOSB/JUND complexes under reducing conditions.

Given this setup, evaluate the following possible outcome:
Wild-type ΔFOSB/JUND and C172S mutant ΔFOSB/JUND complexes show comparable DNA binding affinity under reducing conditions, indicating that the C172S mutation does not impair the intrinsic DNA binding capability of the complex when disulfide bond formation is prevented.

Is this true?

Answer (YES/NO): YES